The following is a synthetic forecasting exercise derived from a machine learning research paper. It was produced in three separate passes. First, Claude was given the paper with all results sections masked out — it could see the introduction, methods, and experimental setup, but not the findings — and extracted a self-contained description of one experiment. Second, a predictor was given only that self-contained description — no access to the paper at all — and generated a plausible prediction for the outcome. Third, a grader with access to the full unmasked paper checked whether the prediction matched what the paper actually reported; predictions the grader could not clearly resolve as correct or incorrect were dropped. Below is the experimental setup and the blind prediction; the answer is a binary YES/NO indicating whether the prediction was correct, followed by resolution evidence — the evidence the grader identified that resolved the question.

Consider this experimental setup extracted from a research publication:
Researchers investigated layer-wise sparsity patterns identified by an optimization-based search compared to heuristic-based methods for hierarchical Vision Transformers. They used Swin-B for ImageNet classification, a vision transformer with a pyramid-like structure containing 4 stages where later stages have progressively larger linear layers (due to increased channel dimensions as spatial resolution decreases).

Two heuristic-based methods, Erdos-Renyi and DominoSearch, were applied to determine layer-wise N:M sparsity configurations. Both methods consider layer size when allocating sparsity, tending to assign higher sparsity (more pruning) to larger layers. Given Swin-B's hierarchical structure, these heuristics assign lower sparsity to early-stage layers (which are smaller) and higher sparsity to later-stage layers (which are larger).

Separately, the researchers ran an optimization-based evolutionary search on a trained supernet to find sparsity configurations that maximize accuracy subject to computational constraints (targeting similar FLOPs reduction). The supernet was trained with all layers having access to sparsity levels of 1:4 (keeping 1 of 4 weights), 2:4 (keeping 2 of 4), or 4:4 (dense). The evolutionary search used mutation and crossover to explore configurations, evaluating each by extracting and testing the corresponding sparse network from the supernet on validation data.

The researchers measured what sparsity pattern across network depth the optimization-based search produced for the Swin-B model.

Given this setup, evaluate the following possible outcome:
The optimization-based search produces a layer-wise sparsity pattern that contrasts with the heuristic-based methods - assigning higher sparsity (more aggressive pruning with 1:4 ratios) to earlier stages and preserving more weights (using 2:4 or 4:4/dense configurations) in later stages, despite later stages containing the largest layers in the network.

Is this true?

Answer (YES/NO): YES